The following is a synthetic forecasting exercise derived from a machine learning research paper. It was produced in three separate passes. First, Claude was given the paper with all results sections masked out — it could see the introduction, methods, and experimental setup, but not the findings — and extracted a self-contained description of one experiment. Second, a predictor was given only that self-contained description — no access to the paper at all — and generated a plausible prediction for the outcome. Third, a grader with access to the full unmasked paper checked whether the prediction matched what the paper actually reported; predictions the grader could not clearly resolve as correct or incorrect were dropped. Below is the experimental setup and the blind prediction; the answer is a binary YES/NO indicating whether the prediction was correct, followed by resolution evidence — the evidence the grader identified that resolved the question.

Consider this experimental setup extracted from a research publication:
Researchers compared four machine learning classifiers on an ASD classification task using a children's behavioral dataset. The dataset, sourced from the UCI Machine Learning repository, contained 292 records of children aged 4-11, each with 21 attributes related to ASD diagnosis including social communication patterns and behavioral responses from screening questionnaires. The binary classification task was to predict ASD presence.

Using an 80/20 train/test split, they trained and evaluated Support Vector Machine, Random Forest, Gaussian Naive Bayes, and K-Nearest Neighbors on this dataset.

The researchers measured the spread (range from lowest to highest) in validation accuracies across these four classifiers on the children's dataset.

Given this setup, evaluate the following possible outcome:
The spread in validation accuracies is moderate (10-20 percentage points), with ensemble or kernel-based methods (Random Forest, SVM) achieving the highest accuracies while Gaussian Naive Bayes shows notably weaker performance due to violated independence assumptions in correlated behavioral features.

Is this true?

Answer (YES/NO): NO